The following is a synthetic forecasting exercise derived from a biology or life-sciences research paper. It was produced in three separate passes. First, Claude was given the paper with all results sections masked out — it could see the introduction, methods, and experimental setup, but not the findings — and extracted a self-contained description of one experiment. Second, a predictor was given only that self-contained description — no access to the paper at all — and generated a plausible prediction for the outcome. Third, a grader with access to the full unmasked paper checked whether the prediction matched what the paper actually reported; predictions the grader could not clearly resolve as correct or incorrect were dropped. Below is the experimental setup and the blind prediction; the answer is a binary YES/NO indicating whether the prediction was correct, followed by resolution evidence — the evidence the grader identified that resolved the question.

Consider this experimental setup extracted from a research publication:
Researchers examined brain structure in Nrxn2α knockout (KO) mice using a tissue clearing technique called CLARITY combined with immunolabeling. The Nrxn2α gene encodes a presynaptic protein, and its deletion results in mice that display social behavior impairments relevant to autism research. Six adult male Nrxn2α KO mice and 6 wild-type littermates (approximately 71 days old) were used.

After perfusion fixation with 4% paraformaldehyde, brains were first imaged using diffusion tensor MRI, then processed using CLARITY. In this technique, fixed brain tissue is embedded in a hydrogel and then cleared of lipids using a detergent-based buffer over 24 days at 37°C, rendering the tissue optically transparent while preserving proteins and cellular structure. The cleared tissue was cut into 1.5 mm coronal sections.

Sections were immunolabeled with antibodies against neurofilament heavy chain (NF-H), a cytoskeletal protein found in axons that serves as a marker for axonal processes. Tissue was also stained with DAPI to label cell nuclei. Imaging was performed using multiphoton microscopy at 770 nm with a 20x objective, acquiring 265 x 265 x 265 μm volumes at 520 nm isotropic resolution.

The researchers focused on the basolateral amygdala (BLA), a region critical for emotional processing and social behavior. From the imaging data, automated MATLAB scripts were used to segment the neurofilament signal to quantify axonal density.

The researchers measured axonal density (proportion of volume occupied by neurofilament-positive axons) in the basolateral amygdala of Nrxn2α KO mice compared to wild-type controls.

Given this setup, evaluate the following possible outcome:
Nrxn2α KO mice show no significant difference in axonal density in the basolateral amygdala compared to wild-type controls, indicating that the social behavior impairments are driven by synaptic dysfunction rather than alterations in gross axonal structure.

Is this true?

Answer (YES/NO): NO